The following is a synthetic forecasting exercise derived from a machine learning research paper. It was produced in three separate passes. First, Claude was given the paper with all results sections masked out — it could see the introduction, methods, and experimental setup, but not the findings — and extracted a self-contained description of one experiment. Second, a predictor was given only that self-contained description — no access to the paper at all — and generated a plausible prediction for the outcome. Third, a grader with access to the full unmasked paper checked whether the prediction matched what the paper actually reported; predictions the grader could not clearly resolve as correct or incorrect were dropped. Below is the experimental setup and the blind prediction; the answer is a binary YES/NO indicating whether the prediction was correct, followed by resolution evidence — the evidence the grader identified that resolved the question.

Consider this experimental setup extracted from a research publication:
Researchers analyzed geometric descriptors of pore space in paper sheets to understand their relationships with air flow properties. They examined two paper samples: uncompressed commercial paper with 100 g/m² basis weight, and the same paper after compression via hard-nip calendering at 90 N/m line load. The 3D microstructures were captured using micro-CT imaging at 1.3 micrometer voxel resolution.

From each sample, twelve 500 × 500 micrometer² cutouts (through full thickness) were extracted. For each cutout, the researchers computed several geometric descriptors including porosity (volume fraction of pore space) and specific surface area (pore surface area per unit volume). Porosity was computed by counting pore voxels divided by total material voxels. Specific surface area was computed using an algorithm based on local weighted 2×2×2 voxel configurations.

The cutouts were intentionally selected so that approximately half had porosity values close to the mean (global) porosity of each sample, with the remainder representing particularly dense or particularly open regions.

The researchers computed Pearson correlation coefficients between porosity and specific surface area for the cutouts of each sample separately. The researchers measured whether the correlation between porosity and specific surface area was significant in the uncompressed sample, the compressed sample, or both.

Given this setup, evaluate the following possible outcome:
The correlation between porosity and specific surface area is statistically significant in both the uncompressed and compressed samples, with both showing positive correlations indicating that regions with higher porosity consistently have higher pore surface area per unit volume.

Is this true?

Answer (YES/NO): NO